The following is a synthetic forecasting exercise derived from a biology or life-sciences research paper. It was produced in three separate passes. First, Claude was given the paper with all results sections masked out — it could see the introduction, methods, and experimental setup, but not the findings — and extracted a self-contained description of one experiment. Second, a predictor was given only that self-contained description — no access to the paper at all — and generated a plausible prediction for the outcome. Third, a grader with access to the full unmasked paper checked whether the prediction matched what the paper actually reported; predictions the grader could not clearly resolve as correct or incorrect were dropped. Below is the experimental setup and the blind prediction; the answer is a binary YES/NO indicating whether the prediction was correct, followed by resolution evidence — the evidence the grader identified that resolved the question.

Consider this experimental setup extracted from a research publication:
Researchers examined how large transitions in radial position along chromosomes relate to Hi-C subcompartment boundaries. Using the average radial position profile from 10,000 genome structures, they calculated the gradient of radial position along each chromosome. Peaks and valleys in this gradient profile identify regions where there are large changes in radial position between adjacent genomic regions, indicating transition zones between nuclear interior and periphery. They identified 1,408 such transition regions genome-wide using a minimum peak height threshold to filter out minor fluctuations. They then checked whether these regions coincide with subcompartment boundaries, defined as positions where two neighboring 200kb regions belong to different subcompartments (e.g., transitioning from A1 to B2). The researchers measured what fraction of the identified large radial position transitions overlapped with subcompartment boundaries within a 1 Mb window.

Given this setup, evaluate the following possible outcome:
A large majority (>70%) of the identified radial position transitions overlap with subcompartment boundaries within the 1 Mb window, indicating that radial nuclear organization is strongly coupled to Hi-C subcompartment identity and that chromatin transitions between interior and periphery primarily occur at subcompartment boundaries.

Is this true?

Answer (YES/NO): YES